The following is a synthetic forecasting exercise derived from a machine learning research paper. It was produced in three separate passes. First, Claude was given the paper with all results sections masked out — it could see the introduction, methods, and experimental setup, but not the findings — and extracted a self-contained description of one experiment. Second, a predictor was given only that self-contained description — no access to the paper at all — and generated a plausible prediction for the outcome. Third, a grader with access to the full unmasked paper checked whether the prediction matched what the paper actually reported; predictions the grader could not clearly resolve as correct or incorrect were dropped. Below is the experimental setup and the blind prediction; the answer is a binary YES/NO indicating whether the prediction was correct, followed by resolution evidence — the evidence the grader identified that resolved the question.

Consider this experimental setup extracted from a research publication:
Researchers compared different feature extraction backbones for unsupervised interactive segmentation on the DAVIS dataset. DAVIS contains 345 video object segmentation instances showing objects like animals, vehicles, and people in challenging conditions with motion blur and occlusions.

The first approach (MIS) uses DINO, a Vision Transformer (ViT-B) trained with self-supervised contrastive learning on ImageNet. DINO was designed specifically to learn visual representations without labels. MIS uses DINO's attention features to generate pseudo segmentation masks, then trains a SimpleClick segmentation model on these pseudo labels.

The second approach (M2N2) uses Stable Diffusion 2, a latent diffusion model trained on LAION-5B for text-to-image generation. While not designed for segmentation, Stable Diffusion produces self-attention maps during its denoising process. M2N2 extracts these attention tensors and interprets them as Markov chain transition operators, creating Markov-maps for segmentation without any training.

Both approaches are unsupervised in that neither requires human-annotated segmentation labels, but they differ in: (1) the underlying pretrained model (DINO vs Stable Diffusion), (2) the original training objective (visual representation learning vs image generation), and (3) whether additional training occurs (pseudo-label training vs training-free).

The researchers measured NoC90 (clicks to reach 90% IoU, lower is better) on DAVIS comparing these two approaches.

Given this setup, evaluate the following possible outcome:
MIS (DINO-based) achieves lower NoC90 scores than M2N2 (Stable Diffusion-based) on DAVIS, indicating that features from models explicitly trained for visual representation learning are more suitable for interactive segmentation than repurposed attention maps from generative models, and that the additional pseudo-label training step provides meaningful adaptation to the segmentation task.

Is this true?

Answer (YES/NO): NO